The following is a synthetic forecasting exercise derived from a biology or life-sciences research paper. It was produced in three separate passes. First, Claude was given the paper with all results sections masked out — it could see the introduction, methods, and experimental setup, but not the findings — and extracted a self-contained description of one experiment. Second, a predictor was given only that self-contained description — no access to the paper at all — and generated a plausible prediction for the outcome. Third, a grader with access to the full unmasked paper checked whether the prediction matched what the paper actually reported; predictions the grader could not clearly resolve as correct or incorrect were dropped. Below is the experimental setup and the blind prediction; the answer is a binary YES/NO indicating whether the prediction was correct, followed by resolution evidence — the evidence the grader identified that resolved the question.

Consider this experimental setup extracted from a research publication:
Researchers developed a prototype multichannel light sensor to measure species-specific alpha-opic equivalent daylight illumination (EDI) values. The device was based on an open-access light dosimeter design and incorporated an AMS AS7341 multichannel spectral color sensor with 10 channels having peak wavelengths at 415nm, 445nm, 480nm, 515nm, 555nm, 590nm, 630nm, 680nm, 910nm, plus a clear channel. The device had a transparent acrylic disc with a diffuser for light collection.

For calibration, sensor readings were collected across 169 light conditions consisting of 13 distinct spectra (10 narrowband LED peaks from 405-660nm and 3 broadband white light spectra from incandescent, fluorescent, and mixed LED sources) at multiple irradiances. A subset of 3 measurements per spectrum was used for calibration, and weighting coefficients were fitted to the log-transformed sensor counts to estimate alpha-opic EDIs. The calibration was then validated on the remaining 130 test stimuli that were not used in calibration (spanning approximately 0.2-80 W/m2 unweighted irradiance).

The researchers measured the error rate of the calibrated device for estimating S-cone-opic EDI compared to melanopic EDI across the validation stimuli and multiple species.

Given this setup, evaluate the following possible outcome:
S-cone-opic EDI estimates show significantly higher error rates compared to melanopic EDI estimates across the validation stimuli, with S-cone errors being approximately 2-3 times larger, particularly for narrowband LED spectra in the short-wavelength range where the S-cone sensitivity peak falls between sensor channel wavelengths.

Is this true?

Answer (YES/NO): NO